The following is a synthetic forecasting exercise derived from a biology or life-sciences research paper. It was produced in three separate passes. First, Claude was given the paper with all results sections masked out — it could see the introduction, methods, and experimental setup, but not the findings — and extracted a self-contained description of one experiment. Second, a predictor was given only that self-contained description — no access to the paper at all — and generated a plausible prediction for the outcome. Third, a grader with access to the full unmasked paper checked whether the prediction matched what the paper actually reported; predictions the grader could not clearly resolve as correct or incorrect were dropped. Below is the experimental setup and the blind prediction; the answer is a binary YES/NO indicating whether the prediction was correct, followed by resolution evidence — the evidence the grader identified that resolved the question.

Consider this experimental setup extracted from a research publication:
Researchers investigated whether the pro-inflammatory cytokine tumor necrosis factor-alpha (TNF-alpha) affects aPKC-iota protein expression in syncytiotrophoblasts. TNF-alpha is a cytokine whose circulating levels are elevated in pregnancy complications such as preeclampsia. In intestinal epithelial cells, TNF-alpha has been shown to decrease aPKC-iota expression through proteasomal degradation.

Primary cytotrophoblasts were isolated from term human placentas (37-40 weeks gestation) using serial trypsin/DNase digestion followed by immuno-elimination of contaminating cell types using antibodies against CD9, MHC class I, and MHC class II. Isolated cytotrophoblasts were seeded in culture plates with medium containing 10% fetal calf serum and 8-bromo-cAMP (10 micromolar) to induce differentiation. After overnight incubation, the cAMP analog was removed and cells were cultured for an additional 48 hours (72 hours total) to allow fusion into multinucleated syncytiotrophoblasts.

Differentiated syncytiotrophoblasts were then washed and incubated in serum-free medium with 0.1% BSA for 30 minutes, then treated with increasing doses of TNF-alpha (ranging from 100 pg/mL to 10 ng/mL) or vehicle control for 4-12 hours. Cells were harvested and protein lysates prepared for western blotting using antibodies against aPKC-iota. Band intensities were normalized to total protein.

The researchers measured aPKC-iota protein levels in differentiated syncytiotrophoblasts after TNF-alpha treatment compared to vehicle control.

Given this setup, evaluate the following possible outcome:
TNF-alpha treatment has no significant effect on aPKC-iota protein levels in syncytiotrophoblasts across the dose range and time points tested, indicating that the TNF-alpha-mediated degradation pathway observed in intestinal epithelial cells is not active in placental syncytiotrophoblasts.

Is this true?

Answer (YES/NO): NO